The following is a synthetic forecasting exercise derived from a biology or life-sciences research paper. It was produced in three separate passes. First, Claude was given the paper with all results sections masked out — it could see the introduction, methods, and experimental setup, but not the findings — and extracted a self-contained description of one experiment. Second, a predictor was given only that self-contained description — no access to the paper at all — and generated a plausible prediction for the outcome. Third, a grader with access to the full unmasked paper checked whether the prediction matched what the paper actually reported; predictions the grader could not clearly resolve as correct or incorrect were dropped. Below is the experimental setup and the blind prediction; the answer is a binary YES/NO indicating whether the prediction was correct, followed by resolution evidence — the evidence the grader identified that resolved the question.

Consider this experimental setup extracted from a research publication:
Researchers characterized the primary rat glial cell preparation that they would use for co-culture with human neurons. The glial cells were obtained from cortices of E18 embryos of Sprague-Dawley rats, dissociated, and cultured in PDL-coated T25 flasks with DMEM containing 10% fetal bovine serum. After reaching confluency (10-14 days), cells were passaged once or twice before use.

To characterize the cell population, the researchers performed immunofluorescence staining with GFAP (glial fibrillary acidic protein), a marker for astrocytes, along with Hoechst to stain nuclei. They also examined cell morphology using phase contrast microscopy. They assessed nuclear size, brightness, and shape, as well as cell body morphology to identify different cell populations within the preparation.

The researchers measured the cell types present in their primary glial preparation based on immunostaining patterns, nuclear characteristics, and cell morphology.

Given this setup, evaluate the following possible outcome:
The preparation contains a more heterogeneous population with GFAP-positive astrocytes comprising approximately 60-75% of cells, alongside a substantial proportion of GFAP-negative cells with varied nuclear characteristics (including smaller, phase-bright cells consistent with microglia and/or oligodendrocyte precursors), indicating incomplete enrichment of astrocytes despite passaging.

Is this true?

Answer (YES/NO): NO